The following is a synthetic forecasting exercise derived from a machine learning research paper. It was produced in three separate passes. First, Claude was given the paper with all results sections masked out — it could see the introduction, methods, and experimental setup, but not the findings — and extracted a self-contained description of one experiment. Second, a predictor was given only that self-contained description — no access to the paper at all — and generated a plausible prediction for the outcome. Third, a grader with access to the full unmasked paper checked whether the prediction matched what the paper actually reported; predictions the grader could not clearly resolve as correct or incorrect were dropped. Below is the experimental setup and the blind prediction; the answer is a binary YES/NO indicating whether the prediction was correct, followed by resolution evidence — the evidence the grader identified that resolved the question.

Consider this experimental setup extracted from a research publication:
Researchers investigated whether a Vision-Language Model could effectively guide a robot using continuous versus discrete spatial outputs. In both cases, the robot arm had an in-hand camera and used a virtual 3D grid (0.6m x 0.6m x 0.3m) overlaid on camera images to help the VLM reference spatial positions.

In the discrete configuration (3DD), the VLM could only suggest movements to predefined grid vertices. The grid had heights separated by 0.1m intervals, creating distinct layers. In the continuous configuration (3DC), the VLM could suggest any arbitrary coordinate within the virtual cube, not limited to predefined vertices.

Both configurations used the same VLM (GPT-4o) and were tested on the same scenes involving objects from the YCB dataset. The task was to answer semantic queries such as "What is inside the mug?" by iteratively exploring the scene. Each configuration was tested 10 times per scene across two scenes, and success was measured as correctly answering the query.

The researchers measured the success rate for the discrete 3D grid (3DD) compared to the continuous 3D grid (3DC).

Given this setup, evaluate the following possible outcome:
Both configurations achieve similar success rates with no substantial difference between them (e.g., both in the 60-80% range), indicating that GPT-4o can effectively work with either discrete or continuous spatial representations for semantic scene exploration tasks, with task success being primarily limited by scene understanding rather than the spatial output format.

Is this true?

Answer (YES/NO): NO